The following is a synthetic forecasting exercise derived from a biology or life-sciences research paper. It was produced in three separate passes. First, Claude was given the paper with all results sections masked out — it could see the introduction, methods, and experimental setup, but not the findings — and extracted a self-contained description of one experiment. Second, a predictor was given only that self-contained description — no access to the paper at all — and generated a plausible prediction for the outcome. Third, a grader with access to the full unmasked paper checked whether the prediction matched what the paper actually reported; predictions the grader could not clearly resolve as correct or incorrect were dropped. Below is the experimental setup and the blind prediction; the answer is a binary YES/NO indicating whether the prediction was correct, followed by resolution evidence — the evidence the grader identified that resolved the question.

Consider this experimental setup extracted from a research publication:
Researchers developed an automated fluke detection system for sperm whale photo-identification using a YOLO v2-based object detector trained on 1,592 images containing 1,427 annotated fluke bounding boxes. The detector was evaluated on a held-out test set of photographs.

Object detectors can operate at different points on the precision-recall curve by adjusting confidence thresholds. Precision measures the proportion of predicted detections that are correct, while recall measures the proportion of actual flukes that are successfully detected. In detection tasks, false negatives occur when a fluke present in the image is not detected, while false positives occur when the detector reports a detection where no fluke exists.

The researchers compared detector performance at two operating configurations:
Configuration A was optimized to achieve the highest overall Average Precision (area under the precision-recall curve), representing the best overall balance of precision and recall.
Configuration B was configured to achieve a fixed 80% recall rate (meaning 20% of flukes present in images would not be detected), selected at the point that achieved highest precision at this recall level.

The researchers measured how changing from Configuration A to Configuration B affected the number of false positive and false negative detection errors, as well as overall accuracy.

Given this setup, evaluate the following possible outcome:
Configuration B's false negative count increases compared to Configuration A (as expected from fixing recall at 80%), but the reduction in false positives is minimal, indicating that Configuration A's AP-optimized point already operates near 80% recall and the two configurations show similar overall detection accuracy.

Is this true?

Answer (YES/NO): NO